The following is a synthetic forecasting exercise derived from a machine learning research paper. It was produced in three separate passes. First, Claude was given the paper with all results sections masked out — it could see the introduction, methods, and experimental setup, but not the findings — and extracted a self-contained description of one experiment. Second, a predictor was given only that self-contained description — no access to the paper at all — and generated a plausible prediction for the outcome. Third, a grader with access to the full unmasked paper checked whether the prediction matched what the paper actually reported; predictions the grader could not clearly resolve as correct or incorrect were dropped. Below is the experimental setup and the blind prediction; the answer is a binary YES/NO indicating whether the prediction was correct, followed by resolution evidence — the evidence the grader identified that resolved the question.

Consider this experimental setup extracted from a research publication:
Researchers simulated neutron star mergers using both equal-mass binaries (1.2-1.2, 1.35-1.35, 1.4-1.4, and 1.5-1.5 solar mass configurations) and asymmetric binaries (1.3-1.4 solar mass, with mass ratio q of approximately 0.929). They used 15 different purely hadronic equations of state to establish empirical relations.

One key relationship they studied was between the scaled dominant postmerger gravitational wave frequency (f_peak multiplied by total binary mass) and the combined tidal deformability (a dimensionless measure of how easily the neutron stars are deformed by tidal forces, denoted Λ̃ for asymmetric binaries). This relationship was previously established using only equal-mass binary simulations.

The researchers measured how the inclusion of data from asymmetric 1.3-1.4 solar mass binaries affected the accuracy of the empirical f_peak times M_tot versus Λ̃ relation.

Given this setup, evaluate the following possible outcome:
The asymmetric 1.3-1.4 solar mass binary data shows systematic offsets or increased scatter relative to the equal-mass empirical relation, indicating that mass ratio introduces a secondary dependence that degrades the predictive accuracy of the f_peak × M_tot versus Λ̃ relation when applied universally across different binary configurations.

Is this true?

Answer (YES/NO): NO